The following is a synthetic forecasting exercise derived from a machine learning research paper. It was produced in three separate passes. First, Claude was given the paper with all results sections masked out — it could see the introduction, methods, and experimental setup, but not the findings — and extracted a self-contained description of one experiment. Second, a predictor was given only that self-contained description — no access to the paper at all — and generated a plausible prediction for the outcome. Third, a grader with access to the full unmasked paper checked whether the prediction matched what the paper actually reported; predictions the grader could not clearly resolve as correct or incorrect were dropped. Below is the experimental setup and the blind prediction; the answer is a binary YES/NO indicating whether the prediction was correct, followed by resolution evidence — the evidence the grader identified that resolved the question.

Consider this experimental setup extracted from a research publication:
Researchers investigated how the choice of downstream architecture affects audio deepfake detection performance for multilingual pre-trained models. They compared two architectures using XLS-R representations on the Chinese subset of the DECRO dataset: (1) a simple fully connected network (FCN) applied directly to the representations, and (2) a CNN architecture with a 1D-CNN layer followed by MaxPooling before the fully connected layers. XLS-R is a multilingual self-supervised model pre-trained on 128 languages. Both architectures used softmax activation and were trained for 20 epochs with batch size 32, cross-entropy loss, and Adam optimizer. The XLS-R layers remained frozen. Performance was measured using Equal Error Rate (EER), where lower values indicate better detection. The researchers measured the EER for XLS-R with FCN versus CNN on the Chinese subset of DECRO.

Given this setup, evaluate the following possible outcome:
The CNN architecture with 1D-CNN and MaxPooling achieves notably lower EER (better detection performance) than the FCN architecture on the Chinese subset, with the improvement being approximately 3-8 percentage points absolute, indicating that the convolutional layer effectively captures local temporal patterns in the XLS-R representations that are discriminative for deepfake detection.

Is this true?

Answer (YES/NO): NO